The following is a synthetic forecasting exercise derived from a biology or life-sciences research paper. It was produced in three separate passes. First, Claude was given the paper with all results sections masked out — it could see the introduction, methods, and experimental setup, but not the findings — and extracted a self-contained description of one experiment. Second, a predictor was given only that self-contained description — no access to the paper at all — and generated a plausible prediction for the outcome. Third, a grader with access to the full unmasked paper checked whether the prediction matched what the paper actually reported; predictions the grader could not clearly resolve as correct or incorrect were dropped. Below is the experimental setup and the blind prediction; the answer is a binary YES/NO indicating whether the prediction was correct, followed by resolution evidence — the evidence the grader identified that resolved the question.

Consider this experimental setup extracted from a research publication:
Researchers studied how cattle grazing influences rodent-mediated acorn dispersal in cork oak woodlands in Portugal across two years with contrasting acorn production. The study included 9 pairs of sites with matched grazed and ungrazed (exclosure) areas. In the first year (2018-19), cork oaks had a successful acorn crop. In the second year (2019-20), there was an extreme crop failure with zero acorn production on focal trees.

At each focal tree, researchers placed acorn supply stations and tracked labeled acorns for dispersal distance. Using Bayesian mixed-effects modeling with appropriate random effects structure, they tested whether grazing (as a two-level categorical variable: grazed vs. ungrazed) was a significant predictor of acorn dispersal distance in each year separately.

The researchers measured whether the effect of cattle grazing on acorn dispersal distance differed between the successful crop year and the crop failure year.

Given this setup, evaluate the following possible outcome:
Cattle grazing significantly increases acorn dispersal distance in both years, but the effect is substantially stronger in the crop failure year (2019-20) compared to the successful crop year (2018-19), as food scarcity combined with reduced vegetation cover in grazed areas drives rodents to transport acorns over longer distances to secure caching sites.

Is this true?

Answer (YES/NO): NO